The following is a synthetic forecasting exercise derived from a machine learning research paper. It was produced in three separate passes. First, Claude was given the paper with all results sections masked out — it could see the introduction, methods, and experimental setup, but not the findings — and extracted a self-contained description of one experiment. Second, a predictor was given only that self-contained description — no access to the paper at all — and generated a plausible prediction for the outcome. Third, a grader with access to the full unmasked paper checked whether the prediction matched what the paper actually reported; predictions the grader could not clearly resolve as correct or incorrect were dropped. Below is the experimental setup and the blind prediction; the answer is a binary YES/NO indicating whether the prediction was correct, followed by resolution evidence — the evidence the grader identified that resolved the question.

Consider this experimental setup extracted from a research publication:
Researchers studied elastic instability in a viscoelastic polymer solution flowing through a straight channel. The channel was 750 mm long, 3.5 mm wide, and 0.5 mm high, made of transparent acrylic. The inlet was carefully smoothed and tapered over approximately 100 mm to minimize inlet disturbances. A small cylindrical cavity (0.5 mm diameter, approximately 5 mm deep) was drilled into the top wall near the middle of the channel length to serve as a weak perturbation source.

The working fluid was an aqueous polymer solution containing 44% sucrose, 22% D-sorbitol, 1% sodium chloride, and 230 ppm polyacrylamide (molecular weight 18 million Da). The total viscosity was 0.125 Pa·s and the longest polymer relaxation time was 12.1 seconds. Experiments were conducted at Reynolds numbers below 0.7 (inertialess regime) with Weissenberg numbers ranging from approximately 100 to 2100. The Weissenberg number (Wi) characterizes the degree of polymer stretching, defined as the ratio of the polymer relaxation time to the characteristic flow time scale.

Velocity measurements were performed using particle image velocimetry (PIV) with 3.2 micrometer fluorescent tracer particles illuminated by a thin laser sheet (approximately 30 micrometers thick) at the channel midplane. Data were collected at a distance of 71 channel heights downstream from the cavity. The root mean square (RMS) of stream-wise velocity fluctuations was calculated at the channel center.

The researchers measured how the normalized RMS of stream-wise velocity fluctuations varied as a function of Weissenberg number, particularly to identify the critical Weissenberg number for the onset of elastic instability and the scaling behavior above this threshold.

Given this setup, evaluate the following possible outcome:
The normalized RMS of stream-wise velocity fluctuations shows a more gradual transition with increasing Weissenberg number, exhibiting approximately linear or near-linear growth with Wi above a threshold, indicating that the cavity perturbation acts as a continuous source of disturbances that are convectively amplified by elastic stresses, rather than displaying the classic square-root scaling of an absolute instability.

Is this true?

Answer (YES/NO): NO